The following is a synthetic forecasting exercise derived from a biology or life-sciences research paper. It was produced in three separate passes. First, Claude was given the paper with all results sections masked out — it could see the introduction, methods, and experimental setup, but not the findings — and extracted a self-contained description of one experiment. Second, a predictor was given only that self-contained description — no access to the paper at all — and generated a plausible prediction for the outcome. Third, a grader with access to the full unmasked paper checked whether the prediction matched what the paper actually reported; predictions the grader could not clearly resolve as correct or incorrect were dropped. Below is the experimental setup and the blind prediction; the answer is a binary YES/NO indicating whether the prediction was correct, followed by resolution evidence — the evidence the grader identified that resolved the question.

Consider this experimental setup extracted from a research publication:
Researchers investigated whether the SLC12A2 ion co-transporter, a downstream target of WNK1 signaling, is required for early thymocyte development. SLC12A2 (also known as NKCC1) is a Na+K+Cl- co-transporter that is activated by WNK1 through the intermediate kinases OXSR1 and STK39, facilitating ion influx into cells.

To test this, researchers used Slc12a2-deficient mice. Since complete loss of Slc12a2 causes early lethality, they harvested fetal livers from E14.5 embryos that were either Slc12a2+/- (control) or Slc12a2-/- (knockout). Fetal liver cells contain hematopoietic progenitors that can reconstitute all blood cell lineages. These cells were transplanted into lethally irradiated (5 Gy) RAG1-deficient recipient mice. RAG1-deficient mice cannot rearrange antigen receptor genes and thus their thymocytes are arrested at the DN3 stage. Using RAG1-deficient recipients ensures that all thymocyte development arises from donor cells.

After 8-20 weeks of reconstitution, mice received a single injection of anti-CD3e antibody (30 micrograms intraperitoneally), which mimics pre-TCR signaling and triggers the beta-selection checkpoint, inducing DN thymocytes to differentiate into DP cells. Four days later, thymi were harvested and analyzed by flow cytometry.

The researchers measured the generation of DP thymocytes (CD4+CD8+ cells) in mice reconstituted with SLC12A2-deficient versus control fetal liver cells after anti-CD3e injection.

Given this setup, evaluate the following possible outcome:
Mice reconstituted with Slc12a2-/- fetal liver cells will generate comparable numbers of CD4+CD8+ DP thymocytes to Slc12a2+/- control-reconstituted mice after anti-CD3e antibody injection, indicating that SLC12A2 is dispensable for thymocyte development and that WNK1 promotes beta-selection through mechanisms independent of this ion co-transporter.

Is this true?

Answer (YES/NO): NO